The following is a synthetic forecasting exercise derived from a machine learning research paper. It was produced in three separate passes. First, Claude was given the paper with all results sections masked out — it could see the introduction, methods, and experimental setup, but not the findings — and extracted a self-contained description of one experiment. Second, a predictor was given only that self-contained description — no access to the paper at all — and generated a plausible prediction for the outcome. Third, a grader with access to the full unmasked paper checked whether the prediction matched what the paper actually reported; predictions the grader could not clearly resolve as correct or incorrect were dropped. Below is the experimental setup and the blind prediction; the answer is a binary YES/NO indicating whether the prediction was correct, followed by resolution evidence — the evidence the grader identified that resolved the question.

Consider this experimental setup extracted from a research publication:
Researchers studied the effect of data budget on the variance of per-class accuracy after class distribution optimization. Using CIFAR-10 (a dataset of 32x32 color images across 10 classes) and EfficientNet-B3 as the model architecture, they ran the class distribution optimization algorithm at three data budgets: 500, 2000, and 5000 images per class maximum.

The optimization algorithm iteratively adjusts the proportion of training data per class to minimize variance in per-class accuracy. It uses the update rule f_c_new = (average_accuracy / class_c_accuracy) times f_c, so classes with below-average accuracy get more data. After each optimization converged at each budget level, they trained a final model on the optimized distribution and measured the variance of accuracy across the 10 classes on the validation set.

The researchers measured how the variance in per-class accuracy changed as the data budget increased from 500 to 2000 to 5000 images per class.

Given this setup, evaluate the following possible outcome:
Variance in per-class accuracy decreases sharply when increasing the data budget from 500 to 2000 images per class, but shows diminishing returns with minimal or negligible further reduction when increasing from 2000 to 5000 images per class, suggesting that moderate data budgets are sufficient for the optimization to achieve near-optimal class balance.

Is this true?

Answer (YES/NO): NO